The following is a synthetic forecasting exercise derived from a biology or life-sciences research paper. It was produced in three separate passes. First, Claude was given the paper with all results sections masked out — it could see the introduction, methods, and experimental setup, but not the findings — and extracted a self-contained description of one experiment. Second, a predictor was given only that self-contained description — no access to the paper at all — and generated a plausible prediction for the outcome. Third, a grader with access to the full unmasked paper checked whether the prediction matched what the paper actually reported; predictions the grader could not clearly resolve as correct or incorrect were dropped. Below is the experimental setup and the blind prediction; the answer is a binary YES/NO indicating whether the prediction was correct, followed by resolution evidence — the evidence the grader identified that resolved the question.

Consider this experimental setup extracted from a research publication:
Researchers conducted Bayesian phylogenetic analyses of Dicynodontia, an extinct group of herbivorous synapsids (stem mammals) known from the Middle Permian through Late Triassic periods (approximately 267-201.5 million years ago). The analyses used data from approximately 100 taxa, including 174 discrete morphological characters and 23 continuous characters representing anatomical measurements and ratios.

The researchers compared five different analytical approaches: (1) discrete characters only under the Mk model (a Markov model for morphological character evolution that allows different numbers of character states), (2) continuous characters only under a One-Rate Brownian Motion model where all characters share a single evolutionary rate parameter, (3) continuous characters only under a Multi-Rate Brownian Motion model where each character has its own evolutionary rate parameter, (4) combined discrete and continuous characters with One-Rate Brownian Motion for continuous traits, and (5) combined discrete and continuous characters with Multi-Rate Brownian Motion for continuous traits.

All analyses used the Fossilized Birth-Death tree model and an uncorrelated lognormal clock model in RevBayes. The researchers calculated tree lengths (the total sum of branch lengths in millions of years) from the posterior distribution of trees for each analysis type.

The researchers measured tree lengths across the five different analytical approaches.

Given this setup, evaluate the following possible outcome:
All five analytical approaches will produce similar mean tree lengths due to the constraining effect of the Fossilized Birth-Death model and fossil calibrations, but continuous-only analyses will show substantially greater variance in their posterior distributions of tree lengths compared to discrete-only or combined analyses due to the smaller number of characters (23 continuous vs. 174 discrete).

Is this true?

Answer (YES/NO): NO